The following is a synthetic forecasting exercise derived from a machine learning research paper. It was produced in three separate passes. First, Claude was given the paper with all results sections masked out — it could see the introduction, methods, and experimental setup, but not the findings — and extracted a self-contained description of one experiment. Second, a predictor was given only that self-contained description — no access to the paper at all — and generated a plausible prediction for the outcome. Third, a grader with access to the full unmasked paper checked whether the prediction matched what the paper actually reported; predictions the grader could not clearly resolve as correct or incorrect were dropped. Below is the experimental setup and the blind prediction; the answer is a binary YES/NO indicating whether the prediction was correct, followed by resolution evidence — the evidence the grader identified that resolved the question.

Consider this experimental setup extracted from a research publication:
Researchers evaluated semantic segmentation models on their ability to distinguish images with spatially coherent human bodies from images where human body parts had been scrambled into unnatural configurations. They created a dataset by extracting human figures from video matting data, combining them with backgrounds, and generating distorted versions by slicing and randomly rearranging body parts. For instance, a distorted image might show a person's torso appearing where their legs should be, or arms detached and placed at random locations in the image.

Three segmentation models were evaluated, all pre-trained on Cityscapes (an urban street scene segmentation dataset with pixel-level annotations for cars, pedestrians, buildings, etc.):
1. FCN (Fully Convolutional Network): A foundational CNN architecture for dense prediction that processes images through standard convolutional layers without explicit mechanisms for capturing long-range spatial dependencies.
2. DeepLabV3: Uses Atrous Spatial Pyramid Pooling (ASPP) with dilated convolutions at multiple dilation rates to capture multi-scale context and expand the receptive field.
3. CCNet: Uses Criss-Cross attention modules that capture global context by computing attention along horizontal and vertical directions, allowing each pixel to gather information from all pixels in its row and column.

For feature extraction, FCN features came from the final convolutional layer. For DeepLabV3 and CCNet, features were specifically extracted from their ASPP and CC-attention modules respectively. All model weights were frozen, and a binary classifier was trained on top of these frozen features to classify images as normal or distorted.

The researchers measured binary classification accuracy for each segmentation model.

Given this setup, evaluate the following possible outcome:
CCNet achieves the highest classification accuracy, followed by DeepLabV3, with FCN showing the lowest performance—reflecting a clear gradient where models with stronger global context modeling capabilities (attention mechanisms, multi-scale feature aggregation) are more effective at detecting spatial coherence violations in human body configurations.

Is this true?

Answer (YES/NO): NO